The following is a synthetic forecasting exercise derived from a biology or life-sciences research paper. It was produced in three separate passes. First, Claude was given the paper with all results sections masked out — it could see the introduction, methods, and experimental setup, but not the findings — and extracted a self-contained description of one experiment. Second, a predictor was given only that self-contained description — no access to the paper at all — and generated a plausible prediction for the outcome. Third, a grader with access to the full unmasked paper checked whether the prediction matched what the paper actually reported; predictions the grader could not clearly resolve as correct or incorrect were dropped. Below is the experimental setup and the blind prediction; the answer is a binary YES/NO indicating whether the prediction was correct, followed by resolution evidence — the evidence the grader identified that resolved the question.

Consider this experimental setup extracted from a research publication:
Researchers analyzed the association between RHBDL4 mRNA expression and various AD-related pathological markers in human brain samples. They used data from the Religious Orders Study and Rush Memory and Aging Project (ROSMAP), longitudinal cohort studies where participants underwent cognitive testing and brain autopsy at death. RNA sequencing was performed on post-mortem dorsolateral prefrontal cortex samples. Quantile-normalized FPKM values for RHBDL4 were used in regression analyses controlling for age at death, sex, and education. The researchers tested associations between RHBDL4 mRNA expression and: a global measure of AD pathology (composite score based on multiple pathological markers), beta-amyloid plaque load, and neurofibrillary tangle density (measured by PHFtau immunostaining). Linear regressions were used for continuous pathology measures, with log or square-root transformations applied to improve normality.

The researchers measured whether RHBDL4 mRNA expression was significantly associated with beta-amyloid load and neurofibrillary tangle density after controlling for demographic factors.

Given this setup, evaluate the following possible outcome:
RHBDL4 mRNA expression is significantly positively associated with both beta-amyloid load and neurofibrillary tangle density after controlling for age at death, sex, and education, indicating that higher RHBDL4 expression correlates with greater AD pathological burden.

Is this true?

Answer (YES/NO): NO